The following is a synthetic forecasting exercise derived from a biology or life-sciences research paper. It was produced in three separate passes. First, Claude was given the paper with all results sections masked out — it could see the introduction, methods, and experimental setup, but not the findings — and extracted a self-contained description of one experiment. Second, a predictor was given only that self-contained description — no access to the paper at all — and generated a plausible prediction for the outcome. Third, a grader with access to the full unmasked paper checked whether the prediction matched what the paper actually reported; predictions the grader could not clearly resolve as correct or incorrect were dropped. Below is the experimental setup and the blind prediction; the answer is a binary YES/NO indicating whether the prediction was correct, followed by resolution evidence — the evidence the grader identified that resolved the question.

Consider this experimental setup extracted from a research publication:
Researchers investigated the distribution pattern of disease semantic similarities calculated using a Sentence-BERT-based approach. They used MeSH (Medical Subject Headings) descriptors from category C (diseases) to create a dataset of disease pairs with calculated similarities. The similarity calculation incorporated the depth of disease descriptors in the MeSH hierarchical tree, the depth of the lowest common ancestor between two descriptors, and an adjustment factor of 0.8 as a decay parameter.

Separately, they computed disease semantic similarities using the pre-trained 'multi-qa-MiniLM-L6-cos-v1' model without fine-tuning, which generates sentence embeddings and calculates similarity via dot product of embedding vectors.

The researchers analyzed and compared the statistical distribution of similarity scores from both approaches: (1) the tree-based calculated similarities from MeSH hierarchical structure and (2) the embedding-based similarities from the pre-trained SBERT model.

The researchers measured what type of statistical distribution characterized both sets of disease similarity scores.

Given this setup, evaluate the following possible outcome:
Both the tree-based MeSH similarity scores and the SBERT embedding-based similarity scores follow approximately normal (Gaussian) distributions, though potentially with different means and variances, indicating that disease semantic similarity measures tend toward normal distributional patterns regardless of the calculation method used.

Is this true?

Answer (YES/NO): NO